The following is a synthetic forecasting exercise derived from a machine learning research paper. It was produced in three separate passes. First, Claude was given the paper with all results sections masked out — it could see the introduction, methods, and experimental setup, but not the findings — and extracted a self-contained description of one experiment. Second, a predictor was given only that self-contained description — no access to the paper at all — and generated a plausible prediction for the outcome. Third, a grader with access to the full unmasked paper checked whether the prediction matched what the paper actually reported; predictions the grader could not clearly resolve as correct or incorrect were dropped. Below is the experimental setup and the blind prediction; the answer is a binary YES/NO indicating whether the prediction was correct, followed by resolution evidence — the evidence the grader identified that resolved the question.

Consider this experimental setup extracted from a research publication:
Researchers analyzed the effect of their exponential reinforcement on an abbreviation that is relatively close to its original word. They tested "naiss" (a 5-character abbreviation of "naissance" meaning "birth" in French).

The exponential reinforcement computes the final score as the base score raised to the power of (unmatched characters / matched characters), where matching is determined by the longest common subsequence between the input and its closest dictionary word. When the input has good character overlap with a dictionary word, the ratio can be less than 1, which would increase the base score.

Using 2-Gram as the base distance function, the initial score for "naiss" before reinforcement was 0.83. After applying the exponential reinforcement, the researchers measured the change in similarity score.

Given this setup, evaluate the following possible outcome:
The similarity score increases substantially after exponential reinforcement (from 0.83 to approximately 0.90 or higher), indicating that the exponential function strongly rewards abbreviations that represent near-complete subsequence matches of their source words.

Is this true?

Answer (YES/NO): YES